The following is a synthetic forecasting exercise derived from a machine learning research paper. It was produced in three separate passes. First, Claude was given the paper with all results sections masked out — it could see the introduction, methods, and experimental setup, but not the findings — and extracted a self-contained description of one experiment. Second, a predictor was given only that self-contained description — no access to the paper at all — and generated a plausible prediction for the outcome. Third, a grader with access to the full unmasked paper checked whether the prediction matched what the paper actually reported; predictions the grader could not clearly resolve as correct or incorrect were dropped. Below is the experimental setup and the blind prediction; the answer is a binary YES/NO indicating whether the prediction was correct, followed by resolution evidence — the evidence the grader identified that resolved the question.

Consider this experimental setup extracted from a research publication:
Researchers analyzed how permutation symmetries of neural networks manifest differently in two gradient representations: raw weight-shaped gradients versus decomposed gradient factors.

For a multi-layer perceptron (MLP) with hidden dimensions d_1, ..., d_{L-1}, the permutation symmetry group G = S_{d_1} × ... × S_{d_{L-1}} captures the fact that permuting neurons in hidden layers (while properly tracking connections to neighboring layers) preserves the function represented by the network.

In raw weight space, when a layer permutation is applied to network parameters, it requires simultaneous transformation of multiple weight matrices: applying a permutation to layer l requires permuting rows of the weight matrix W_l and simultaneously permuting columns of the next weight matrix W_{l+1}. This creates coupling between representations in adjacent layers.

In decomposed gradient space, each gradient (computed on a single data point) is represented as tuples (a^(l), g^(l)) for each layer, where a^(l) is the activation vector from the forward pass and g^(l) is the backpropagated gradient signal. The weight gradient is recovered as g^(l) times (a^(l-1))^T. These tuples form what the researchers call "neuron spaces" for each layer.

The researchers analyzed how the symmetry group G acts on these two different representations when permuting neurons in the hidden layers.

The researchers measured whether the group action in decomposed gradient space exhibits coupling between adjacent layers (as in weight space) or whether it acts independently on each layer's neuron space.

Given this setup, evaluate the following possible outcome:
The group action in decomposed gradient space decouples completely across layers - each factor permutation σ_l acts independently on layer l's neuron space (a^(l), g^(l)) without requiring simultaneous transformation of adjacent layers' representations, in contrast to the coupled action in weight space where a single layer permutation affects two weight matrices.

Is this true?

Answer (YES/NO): YES